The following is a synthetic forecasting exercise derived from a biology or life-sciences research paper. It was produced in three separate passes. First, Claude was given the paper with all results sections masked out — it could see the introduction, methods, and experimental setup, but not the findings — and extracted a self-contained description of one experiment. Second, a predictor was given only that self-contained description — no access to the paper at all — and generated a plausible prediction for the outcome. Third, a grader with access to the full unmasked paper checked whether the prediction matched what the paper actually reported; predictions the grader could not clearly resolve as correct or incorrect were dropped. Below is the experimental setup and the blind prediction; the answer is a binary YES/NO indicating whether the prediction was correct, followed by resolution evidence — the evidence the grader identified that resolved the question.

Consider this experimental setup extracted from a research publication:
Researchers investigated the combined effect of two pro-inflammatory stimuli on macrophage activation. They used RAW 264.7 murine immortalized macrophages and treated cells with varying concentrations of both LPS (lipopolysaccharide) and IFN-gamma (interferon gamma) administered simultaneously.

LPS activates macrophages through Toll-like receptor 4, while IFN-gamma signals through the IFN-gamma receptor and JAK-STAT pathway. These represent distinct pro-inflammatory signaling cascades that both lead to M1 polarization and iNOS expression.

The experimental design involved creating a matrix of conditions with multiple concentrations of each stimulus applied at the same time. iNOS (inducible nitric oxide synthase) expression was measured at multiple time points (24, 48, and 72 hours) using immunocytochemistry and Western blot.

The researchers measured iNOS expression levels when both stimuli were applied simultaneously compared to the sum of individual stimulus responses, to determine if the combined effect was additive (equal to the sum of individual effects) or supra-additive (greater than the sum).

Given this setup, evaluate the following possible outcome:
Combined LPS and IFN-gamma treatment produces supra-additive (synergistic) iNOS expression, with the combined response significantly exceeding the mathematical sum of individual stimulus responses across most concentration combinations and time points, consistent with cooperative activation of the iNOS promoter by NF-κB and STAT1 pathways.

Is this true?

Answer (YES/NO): YES